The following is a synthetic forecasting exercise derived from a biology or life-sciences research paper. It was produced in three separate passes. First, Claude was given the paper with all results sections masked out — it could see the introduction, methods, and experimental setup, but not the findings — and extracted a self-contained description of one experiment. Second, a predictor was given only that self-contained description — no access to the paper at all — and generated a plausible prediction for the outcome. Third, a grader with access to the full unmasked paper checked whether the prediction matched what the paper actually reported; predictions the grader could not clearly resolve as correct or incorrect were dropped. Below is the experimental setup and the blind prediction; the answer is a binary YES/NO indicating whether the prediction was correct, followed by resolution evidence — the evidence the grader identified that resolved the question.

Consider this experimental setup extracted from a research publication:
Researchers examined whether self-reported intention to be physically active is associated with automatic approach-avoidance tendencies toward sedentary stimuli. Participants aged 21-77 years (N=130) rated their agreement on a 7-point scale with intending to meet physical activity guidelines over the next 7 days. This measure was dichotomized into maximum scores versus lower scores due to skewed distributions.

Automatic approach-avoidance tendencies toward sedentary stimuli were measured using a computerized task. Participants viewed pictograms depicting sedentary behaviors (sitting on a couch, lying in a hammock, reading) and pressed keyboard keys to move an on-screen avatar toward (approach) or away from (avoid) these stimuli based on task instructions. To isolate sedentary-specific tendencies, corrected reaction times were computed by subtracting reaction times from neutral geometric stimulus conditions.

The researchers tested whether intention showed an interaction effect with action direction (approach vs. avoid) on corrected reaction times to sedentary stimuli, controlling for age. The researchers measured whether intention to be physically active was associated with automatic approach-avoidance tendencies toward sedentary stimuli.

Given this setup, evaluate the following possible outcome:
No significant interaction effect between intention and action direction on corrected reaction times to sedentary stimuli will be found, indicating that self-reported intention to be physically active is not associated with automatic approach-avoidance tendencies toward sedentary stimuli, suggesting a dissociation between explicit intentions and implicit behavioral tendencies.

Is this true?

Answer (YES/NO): YES